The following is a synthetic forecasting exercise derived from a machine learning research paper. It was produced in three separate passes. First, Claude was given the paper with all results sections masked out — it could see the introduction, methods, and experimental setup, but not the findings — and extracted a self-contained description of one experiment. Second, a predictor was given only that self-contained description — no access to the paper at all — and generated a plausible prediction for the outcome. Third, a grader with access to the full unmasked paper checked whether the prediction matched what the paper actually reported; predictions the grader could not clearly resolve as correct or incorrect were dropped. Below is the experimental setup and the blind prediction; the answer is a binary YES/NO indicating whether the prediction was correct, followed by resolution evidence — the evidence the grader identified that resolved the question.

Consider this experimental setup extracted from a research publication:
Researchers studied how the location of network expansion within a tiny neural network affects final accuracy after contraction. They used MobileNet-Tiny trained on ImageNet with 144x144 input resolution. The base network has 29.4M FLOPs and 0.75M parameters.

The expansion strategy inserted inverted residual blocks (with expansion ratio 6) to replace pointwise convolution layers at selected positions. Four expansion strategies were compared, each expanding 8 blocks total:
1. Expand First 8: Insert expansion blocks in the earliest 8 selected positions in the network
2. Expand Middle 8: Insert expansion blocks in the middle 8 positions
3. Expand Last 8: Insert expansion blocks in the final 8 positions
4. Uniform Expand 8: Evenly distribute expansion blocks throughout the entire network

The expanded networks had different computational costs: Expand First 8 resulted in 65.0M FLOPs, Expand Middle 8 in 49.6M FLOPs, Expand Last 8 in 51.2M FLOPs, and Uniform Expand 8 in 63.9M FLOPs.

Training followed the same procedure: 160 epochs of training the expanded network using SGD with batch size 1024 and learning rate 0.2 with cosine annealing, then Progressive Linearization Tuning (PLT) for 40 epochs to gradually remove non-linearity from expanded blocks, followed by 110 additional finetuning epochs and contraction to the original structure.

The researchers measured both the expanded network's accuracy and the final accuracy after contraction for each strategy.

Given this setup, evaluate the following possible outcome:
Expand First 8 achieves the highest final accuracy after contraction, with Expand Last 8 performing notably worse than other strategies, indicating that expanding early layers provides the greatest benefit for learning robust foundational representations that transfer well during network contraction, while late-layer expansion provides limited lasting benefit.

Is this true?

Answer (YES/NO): NO